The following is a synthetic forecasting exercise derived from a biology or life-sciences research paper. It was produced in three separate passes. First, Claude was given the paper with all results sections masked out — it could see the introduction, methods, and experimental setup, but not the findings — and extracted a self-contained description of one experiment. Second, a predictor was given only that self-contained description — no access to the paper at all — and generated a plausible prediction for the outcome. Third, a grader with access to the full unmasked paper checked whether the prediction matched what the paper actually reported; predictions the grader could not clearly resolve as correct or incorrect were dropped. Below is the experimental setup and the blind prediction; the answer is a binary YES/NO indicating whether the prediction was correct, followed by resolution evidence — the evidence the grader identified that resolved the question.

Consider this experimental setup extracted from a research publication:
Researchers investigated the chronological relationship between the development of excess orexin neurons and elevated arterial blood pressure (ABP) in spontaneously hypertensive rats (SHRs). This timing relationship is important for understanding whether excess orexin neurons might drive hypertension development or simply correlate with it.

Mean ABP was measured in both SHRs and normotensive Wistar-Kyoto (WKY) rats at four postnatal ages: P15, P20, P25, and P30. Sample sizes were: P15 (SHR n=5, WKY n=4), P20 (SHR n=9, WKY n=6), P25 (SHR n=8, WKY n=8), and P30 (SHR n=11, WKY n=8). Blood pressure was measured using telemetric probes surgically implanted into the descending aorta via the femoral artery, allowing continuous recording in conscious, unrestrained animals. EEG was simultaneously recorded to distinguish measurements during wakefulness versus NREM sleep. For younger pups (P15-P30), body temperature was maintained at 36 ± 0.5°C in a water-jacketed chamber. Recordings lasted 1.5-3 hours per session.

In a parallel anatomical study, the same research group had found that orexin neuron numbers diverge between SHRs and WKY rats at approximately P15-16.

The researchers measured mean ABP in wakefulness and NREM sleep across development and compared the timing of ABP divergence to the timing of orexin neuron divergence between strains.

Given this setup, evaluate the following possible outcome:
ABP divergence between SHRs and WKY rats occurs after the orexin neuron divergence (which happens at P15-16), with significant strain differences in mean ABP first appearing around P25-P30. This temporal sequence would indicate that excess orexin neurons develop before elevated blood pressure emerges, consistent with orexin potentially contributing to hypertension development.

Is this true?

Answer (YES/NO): NO